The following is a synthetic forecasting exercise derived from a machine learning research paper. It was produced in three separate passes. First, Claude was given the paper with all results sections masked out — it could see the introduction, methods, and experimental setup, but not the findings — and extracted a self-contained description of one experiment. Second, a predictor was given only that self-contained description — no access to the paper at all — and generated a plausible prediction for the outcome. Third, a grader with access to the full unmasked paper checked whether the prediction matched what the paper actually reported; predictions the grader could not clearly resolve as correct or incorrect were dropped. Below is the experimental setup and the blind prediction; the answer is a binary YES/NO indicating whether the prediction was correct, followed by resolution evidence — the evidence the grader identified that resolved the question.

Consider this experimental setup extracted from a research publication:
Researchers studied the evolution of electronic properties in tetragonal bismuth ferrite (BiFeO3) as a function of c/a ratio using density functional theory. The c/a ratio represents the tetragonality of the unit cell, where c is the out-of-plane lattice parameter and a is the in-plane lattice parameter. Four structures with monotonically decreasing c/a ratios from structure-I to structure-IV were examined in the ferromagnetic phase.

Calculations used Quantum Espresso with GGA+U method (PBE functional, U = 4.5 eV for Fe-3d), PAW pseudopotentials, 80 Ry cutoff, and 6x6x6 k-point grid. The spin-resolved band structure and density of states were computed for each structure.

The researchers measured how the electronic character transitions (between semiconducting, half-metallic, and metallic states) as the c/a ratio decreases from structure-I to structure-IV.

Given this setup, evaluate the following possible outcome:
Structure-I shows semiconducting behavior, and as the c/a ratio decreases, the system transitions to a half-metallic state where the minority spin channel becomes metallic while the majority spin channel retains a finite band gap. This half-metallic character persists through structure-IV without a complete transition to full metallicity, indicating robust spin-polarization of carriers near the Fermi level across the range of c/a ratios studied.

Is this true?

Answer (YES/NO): NO